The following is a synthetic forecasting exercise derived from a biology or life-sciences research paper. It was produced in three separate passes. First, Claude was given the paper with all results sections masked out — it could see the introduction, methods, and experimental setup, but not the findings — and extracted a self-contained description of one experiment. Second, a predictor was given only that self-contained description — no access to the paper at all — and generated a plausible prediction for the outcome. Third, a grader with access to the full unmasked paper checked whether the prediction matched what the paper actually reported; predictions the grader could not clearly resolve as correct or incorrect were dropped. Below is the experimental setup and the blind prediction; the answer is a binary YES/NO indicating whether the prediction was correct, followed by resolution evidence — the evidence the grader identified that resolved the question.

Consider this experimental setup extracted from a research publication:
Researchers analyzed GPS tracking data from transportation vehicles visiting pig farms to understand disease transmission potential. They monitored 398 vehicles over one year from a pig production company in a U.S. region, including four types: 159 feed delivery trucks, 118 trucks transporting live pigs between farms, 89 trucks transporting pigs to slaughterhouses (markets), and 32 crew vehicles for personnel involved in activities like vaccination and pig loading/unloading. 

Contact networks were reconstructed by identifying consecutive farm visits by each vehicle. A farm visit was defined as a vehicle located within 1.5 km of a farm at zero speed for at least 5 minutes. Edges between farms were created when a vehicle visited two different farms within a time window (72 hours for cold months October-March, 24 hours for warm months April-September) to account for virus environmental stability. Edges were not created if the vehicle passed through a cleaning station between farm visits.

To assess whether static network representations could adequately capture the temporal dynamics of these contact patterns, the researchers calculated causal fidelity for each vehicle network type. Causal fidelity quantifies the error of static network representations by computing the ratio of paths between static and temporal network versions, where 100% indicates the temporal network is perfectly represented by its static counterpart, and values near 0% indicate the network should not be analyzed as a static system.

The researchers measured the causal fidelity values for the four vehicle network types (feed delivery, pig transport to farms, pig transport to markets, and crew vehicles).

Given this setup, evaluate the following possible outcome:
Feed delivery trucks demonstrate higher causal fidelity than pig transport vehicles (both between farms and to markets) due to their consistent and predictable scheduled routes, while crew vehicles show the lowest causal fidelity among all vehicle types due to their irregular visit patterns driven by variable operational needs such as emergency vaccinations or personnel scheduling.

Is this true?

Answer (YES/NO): NO